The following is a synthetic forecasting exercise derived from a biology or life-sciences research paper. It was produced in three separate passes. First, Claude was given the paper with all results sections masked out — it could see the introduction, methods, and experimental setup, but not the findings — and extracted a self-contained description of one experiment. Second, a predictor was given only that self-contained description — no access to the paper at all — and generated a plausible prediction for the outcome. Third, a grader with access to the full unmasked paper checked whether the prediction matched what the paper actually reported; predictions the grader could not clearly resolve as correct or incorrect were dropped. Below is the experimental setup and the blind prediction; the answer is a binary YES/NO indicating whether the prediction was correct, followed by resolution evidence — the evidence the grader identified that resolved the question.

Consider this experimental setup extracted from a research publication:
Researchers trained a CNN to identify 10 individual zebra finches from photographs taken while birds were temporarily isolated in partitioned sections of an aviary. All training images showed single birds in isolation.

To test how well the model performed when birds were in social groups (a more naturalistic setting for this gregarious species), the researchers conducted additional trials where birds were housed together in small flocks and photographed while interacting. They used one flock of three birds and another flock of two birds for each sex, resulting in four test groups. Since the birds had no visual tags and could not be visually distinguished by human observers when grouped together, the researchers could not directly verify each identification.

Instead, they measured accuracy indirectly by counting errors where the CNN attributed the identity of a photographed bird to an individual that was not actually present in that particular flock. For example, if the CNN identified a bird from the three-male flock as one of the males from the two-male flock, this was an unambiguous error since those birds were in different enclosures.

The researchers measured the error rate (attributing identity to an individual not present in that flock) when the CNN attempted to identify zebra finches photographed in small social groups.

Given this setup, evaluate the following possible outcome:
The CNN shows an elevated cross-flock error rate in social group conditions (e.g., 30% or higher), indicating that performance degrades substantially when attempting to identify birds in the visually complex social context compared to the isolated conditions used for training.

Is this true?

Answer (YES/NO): NO